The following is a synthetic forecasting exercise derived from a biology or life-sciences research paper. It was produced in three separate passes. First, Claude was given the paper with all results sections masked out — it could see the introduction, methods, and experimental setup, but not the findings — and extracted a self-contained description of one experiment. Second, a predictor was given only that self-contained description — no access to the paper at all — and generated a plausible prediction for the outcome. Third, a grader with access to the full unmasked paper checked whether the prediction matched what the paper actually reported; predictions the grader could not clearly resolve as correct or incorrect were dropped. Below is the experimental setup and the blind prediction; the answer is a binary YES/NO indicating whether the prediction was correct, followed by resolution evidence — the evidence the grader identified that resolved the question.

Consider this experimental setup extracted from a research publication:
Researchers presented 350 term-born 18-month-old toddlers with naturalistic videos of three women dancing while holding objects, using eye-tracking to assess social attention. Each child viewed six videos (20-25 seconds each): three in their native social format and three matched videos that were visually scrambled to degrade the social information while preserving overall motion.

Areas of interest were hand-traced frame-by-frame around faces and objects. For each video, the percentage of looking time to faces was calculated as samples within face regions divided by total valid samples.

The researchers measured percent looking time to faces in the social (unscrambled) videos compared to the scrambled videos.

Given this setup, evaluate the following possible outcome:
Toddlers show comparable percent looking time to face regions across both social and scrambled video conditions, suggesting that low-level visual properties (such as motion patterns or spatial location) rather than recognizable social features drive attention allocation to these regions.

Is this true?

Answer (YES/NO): NO